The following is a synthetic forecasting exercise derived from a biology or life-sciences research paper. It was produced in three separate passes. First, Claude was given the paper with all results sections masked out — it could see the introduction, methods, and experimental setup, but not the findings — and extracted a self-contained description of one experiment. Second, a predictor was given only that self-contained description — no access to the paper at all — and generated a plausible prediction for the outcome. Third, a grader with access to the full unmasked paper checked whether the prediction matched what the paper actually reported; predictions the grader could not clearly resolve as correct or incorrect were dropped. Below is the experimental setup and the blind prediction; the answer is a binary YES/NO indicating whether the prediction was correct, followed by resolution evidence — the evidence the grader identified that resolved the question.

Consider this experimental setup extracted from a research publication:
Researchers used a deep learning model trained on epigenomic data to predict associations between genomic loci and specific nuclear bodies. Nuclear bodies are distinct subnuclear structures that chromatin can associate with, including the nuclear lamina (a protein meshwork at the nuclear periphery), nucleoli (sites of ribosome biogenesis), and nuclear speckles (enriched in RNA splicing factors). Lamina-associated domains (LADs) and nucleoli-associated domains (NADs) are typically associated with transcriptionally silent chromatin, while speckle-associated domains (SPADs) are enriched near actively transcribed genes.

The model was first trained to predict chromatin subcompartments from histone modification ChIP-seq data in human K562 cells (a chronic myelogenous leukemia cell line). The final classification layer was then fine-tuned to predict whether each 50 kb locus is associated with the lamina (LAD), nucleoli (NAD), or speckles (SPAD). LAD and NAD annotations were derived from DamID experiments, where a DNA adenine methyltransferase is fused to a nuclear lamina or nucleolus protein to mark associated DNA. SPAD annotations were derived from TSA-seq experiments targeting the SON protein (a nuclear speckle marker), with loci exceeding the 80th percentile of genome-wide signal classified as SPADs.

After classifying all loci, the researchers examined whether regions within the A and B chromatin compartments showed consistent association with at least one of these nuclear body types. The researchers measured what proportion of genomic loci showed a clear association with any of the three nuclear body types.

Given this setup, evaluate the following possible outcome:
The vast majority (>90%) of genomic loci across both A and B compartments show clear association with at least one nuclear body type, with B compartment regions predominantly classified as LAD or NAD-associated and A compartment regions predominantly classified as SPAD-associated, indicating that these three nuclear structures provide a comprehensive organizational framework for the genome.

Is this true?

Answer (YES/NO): NO